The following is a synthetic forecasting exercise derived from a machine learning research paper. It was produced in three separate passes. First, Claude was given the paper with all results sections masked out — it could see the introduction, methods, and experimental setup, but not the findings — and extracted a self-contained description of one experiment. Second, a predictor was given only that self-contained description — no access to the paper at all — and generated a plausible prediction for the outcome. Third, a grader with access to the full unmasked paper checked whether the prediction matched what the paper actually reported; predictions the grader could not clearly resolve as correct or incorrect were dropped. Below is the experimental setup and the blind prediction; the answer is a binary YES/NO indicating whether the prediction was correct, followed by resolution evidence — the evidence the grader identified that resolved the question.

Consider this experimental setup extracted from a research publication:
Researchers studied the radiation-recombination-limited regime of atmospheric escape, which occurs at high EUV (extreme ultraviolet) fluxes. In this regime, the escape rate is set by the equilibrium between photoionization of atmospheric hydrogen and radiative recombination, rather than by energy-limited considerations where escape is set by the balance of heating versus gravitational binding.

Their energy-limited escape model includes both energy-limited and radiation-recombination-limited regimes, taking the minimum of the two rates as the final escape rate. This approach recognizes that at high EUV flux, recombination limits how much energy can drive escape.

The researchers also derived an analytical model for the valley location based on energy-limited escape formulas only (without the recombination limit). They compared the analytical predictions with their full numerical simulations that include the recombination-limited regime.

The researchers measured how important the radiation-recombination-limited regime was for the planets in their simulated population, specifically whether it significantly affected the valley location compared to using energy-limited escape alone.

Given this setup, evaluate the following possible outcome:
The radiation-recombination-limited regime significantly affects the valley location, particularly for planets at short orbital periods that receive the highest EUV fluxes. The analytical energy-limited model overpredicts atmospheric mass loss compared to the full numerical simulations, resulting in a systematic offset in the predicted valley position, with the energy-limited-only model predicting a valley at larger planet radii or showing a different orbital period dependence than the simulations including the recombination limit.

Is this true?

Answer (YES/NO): NO